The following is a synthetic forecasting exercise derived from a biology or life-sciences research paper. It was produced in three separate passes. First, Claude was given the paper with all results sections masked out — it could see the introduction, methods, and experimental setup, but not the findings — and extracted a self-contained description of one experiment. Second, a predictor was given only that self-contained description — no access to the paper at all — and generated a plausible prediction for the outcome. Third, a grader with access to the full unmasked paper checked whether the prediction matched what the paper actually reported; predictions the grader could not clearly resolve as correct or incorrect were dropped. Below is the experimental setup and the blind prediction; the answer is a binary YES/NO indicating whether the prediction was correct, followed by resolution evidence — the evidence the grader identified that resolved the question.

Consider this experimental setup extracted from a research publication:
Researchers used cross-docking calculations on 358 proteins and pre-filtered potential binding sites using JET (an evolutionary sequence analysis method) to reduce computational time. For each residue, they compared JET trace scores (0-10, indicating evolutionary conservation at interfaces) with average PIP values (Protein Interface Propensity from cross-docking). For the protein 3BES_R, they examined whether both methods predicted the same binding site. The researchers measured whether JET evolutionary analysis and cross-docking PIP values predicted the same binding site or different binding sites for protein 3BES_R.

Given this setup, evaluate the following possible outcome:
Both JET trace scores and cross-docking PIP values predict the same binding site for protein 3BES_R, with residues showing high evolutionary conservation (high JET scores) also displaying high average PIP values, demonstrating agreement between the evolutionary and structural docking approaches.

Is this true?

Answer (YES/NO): NO